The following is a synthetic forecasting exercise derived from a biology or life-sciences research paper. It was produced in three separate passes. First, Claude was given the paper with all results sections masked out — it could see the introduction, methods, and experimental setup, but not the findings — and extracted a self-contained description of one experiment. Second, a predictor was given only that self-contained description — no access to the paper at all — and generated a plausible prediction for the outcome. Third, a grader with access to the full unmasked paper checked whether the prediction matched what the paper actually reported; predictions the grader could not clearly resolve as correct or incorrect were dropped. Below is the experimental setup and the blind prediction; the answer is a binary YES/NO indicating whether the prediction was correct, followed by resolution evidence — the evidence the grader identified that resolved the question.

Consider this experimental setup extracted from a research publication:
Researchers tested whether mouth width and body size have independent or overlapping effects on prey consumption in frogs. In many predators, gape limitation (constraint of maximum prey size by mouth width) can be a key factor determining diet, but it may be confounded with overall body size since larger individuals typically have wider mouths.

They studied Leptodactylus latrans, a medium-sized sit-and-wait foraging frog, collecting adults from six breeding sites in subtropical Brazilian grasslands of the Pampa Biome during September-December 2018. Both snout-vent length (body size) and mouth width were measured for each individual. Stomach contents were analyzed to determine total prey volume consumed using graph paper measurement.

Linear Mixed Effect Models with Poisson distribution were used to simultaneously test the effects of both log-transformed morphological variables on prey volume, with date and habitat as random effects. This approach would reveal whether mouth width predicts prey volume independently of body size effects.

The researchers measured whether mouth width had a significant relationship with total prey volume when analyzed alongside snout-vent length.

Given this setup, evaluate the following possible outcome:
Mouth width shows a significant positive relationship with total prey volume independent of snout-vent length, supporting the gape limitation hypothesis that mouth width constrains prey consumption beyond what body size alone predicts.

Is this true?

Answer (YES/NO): NO